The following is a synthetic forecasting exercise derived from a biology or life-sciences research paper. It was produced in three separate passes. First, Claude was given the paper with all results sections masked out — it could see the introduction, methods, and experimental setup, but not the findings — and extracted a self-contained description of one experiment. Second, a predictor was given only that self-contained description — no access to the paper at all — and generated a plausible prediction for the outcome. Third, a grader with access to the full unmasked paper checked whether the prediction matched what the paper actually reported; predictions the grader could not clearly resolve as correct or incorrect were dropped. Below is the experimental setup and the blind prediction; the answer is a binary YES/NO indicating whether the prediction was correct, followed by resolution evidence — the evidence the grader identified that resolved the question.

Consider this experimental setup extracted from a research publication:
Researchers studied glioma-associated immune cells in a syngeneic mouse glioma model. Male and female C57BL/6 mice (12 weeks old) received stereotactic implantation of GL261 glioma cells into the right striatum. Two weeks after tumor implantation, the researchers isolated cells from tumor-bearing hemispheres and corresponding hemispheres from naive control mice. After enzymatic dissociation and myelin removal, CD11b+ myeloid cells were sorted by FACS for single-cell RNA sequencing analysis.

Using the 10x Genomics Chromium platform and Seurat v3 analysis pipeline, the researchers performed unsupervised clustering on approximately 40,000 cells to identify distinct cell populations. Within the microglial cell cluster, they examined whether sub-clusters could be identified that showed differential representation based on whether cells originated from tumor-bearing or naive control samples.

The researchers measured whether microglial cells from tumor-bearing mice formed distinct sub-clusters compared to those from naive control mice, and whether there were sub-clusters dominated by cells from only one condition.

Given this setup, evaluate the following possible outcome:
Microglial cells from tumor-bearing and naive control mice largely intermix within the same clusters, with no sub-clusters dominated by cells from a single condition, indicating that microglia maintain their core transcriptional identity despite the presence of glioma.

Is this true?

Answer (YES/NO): NO